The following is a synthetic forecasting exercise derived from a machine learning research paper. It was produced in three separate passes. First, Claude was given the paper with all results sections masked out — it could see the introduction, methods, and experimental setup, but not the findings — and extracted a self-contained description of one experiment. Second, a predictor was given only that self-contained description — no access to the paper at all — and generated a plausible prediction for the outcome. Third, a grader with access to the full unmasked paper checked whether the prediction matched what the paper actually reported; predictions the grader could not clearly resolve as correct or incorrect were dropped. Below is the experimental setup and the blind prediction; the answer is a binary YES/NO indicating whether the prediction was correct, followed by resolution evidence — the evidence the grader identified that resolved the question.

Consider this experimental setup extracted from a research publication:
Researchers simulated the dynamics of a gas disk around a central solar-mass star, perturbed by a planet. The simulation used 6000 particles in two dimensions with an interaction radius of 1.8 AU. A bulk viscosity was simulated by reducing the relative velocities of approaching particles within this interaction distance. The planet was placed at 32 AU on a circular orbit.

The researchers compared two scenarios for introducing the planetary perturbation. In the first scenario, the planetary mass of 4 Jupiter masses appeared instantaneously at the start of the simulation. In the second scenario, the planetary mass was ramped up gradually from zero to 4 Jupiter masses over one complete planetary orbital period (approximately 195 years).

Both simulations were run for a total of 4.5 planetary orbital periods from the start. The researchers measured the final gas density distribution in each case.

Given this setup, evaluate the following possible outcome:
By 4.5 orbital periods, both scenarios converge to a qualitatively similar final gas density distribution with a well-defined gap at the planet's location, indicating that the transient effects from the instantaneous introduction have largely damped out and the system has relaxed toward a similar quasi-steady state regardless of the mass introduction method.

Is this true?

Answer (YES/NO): YES